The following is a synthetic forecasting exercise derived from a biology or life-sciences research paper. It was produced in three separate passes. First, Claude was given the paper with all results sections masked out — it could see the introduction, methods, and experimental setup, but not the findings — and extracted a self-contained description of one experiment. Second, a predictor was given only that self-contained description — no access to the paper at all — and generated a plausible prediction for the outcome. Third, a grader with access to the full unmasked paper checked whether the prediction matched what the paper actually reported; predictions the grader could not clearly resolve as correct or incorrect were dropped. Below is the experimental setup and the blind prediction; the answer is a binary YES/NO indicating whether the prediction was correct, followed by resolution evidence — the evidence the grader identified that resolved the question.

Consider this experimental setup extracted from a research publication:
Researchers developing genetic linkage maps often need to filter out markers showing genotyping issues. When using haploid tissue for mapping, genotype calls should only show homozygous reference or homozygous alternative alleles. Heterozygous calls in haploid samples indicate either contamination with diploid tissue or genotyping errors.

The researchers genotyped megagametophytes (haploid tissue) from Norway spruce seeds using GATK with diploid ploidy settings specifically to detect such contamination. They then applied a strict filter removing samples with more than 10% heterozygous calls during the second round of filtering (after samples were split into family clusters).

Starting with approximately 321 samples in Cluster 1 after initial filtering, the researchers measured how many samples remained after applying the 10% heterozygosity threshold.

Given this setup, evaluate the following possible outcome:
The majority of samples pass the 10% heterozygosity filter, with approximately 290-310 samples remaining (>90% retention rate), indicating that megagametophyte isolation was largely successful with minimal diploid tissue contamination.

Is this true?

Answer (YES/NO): NO